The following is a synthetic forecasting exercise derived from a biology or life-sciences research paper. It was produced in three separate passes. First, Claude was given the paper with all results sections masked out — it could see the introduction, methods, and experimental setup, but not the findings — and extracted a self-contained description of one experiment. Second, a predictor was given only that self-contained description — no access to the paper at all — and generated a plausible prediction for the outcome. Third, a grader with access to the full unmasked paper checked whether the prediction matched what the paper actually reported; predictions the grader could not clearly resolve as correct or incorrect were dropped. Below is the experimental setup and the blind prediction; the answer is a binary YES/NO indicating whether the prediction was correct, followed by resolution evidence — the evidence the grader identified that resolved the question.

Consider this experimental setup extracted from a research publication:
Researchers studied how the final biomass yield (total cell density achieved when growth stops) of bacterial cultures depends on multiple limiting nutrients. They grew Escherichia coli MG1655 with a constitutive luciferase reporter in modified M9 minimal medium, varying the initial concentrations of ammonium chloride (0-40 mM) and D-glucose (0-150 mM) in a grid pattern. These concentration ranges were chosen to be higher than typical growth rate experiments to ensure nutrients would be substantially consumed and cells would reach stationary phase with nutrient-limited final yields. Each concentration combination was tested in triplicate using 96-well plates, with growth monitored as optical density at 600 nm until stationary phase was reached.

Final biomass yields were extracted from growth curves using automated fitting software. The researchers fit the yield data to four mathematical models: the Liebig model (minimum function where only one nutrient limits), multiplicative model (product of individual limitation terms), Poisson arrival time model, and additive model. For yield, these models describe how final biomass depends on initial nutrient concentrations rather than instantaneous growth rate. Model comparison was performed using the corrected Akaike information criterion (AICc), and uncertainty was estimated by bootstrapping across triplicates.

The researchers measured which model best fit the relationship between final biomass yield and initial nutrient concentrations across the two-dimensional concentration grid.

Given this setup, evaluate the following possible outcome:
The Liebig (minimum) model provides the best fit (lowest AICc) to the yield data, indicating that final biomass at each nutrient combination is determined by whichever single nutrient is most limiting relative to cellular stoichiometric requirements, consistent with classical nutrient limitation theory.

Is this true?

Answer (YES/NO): NO